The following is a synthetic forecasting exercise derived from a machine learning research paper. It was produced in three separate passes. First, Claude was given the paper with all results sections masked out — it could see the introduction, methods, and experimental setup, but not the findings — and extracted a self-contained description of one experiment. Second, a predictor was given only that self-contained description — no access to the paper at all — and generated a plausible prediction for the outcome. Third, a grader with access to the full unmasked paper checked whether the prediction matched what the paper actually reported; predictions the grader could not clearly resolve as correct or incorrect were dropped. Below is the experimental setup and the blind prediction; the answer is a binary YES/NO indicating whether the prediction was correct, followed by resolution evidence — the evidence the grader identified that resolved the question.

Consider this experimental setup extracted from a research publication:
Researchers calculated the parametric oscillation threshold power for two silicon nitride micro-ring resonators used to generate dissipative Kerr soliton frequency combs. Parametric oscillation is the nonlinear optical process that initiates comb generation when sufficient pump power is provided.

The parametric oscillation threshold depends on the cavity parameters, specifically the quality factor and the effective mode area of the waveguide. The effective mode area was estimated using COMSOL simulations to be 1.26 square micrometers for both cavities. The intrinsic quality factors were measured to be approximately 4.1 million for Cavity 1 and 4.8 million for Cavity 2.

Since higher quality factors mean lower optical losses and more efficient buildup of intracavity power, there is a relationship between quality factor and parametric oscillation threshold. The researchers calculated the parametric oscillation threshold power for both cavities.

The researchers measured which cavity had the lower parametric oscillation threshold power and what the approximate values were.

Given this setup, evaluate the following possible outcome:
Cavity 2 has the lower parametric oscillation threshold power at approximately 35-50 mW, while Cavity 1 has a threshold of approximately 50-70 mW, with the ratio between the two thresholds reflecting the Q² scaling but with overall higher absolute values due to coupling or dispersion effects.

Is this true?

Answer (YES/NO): NO